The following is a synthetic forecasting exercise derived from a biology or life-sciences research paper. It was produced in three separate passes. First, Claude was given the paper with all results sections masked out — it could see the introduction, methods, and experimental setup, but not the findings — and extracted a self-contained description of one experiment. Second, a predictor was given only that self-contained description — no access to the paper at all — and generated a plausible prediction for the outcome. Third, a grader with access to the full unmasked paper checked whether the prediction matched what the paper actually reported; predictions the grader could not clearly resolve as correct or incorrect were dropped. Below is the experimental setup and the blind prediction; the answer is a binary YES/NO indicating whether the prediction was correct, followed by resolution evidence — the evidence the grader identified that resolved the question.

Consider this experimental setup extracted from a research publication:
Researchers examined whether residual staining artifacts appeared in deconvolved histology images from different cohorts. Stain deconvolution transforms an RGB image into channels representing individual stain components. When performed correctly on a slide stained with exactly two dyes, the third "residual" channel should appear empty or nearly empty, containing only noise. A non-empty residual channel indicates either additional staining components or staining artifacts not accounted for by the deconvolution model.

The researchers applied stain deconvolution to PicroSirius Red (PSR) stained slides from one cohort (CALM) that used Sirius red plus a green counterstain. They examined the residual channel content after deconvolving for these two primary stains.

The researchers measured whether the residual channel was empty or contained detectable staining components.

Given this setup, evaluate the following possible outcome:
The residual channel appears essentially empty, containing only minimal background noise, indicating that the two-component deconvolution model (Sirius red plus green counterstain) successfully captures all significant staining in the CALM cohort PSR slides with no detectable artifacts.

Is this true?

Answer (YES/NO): NO